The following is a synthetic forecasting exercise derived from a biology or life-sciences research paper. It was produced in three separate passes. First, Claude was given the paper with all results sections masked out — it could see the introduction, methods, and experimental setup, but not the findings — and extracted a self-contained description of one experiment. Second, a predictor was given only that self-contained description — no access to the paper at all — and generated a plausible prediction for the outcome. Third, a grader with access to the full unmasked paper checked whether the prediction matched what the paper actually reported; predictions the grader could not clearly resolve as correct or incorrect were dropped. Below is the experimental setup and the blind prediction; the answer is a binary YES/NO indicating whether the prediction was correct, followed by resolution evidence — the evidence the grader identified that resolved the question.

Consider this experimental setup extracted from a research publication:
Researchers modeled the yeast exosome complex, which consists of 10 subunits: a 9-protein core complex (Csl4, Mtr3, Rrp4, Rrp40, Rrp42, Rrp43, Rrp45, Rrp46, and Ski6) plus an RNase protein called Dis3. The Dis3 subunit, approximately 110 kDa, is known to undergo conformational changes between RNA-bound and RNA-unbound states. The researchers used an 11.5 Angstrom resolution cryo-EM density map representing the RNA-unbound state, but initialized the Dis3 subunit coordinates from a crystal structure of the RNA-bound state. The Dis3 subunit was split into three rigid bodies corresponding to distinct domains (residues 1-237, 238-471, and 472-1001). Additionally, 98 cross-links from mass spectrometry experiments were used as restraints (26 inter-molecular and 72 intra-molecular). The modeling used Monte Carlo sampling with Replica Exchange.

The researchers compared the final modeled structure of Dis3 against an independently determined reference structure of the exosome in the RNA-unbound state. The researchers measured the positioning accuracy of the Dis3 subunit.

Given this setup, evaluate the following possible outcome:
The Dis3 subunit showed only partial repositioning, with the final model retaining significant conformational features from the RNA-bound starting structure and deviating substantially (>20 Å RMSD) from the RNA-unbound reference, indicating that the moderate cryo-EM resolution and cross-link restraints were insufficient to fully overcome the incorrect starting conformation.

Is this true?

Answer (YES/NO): NO